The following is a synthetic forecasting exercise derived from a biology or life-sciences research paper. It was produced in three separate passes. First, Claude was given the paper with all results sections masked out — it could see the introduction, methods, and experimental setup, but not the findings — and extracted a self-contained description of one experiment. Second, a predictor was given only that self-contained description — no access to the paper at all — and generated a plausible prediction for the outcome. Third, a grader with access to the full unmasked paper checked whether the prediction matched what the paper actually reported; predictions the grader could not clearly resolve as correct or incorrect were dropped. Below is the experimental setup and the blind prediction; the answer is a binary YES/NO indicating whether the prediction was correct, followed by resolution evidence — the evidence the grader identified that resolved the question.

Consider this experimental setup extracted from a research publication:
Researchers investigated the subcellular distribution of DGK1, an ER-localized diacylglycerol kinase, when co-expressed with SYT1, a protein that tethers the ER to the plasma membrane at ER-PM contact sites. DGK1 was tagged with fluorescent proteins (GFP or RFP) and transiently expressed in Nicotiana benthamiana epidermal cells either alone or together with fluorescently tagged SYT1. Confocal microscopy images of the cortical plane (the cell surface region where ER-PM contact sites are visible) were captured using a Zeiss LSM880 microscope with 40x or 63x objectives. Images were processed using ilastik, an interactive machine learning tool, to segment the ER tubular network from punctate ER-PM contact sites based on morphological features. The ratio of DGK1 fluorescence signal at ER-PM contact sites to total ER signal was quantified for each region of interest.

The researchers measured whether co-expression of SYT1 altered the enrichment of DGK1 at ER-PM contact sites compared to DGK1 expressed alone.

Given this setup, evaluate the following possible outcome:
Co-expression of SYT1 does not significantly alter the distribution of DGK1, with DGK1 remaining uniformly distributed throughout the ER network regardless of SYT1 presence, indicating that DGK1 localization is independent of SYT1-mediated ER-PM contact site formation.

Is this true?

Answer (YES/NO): NO